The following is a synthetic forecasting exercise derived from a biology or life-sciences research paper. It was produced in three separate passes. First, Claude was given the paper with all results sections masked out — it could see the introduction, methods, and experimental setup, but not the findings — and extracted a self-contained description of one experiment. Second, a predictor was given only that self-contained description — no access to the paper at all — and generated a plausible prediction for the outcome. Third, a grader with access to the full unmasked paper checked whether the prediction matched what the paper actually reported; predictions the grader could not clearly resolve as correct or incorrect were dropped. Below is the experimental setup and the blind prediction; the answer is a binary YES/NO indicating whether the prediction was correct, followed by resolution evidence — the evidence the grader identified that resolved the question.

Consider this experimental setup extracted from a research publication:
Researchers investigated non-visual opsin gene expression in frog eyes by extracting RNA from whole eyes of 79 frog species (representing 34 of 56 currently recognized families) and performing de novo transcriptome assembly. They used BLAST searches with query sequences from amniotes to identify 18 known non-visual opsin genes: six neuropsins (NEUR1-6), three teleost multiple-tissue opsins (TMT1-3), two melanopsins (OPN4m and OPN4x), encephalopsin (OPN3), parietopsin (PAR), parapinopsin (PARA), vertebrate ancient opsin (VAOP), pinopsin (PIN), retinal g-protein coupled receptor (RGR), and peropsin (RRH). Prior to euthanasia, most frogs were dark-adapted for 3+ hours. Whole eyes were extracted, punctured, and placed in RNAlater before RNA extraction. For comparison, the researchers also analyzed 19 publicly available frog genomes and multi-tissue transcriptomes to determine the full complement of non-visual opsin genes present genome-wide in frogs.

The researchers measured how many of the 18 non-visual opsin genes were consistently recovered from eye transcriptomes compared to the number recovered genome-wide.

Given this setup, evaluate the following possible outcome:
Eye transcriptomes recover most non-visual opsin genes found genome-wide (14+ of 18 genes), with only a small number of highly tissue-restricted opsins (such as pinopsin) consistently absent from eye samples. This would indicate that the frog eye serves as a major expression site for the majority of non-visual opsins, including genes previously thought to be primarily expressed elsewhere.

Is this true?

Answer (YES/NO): NO